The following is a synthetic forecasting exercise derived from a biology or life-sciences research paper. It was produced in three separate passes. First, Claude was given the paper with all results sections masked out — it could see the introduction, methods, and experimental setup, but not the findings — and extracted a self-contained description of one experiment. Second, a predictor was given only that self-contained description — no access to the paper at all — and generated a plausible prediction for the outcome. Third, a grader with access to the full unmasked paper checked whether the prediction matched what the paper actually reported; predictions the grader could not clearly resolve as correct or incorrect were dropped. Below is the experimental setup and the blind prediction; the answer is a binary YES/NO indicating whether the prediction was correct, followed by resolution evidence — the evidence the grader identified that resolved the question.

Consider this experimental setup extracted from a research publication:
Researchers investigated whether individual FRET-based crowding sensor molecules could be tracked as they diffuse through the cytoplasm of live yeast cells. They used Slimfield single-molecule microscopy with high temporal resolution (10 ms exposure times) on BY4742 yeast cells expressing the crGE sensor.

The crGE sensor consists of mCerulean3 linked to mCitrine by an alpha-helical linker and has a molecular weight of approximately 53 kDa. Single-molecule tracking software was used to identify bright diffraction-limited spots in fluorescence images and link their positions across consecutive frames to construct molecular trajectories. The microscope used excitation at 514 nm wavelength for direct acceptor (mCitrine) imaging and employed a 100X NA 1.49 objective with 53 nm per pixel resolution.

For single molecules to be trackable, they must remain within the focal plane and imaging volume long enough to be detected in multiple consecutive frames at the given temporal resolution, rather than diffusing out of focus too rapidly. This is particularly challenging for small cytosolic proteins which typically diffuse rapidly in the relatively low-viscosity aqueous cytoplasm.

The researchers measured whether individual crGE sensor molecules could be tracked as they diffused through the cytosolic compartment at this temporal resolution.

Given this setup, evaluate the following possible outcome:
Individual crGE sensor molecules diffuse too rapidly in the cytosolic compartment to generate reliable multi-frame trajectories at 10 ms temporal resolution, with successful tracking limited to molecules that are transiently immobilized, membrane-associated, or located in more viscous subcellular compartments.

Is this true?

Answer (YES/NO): NO